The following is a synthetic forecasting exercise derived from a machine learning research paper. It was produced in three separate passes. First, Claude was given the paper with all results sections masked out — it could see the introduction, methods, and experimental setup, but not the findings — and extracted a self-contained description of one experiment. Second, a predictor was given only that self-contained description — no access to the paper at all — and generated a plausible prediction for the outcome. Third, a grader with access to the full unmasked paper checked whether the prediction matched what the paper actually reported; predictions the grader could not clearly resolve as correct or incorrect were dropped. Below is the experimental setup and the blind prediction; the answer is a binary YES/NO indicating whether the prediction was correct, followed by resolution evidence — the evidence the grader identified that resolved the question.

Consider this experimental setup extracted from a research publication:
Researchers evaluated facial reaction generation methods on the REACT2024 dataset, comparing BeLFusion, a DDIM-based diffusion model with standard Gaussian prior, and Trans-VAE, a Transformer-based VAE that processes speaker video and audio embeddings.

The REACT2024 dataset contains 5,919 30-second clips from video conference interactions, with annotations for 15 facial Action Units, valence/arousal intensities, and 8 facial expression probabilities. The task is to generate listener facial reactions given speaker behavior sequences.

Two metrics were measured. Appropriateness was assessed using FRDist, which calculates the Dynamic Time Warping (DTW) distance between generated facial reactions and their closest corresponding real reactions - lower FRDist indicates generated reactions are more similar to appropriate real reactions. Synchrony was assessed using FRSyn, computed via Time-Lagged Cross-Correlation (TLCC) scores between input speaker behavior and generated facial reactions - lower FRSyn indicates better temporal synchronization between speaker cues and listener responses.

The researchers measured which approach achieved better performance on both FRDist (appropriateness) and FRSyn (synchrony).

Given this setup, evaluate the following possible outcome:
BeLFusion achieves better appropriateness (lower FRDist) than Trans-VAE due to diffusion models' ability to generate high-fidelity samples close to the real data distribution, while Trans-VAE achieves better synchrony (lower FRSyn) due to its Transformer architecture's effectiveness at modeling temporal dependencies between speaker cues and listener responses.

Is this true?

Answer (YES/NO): NO